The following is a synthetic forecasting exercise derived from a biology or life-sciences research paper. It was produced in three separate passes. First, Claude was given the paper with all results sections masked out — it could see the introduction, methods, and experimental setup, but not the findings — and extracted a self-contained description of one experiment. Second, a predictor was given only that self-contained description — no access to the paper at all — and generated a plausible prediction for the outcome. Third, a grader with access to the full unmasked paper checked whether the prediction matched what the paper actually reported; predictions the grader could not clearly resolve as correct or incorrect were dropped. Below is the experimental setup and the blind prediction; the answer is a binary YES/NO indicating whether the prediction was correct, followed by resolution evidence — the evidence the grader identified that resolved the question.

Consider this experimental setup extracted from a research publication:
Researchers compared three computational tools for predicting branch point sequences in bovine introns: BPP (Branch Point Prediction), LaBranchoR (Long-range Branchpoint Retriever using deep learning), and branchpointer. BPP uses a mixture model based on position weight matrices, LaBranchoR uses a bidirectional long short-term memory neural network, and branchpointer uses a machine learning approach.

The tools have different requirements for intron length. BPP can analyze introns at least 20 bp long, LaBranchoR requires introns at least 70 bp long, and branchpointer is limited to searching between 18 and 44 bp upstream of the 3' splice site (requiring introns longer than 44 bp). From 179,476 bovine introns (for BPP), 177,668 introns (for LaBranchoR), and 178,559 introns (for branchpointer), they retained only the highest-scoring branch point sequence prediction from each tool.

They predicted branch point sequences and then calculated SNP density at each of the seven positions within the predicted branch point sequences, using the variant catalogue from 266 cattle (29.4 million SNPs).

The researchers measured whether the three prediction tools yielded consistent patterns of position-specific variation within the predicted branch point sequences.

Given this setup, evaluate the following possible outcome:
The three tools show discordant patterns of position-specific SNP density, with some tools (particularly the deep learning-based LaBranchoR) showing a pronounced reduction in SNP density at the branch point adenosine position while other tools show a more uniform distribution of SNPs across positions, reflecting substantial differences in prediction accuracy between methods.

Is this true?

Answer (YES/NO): NO